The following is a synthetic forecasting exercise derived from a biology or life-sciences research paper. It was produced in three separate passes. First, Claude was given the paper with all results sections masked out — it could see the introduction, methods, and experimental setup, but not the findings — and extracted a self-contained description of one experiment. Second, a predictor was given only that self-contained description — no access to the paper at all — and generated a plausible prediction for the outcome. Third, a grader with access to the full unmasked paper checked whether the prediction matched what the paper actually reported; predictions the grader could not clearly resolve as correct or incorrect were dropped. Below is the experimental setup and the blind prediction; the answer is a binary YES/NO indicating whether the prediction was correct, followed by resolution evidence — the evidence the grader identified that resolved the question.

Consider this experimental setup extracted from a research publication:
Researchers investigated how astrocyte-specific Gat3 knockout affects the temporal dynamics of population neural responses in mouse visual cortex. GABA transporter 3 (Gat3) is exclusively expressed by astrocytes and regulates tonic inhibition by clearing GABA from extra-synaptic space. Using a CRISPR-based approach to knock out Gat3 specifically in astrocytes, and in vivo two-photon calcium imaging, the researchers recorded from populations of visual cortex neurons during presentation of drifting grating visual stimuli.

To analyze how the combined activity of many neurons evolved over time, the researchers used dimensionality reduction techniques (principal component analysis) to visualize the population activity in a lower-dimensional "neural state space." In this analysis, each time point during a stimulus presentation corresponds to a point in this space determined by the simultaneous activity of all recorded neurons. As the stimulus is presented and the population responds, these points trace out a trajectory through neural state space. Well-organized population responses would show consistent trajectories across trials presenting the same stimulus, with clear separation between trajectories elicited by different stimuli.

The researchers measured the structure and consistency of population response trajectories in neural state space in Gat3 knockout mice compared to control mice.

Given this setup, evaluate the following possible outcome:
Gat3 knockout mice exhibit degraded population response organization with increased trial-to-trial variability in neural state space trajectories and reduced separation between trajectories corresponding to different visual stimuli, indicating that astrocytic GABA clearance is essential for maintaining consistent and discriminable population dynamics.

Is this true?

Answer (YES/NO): YES